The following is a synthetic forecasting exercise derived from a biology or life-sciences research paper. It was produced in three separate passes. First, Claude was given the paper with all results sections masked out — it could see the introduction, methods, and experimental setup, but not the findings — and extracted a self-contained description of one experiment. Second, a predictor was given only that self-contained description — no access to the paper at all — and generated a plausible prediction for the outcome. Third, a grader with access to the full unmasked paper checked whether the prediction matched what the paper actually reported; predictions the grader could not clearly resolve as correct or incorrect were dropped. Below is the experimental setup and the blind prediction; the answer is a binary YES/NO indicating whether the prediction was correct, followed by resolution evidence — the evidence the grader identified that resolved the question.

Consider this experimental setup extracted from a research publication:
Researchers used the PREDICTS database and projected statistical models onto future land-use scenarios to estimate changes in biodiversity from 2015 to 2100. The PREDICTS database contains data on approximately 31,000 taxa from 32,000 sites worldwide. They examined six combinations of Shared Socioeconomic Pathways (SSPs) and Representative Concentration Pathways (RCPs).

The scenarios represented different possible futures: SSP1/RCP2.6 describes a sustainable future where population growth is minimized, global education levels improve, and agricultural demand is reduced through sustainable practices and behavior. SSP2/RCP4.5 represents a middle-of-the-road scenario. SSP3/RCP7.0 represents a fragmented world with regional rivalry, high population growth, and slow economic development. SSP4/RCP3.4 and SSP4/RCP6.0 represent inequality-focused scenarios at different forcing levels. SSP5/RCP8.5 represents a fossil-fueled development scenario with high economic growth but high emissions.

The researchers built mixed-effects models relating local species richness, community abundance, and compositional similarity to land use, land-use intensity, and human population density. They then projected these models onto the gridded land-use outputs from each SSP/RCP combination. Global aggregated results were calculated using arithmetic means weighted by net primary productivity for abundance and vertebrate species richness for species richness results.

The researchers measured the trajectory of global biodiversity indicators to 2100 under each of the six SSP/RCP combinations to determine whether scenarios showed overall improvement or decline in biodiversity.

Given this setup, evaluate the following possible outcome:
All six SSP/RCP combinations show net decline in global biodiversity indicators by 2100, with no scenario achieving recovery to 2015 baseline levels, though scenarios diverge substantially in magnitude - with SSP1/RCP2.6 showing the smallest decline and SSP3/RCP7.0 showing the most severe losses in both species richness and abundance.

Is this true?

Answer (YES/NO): NO